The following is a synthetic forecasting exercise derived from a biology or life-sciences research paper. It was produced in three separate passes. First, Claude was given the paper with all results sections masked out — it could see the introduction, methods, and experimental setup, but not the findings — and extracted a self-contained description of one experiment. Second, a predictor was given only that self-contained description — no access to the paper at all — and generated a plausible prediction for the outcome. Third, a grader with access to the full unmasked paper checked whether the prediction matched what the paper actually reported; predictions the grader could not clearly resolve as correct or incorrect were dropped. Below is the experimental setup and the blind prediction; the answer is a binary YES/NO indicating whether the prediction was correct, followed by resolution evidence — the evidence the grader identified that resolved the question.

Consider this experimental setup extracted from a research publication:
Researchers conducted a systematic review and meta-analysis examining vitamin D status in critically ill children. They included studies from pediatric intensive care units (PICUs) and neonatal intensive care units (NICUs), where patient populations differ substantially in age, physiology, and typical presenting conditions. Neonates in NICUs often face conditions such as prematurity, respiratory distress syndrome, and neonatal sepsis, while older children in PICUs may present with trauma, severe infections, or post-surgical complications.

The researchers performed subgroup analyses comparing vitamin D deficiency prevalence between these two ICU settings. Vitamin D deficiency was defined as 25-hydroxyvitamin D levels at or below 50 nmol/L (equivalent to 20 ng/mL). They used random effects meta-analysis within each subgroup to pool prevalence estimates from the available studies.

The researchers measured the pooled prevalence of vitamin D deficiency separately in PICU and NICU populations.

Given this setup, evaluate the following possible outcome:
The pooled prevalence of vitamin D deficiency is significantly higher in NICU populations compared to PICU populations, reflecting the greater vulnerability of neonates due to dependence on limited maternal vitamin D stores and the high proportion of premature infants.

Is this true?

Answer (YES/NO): YES